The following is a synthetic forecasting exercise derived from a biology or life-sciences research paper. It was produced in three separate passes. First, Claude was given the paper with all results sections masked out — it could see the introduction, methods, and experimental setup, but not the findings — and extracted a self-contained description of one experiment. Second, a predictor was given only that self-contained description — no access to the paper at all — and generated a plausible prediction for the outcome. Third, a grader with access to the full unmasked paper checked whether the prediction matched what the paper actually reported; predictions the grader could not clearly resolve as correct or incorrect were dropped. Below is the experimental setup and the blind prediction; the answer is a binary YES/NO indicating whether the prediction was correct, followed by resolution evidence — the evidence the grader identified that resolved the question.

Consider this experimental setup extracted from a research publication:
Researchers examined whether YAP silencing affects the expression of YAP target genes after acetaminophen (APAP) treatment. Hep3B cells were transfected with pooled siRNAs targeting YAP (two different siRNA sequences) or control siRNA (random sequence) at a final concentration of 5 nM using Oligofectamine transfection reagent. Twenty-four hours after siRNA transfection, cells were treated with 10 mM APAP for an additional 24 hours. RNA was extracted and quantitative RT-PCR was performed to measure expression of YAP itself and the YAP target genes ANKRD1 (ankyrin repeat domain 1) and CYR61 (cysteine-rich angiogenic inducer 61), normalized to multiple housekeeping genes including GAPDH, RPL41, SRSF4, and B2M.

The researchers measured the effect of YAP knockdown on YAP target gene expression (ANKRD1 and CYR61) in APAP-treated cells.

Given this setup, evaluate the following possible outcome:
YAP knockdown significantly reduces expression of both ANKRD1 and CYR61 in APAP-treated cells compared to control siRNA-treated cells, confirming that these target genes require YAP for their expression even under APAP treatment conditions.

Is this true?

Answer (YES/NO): YES